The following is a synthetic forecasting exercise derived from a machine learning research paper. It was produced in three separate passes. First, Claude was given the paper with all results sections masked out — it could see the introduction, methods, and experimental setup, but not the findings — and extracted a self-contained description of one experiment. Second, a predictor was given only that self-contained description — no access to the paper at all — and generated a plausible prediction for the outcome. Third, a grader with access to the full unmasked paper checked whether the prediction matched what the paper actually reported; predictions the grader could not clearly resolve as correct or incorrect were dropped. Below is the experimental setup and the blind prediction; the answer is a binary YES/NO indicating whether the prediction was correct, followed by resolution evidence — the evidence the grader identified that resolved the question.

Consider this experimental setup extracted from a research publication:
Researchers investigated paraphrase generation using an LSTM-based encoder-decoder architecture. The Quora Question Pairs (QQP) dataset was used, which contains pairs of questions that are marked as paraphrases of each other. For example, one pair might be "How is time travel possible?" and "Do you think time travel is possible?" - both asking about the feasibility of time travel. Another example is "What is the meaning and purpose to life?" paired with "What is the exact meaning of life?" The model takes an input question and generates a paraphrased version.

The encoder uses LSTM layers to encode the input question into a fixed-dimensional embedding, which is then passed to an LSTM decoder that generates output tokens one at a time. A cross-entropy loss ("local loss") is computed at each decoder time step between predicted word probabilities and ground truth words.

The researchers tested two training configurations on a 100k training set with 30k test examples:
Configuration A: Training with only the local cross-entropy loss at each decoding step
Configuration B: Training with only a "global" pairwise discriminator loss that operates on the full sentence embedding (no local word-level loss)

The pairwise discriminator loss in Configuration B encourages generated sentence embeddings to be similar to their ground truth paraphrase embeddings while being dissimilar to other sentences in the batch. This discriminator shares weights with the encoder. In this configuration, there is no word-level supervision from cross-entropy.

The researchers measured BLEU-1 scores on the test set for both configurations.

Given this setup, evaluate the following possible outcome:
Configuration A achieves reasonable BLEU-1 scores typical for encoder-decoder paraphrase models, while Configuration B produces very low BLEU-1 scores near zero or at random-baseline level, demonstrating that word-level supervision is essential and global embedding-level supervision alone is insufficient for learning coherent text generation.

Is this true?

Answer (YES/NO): YES